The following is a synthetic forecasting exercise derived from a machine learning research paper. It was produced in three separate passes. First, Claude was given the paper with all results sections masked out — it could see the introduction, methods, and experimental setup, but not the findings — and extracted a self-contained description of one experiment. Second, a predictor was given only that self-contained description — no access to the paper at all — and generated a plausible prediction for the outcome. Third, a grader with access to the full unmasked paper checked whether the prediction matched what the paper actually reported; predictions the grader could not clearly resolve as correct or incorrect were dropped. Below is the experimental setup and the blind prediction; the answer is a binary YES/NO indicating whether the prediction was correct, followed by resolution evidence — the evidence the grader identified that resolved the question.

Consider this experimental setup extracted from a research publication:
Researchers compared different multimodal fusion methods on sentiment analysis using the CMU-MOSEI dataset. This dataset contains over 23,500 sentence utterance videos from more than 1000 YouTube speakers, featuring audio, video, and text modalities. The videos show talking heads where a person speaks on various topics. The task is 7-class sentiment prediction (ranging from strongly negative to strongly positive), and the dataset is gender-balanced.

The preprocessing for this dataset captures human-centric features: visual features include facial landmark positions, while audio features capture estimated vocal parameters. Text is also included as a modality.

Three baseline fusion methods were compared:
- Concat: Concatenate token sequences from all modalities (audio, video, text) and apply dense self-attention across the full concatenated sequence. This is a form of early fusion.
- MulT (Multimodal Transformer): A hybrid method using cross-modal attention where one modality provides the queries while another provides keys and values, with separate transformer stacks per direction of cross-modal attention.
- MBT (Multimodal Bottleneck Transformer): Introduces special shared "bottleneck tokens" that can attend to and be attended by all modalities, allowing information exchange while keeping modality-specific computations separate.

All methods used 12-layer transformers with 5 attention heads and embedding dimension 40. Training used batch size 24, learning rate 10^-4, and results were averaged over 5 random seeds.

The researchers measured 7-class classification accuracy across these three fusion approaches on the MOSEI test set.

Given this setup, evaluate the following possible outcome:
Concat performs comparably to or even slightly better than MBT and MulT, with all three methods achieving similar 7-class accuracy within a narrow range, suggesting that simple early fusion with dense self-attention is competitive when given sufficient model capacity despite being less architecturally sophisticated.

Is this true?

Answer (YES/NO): NO